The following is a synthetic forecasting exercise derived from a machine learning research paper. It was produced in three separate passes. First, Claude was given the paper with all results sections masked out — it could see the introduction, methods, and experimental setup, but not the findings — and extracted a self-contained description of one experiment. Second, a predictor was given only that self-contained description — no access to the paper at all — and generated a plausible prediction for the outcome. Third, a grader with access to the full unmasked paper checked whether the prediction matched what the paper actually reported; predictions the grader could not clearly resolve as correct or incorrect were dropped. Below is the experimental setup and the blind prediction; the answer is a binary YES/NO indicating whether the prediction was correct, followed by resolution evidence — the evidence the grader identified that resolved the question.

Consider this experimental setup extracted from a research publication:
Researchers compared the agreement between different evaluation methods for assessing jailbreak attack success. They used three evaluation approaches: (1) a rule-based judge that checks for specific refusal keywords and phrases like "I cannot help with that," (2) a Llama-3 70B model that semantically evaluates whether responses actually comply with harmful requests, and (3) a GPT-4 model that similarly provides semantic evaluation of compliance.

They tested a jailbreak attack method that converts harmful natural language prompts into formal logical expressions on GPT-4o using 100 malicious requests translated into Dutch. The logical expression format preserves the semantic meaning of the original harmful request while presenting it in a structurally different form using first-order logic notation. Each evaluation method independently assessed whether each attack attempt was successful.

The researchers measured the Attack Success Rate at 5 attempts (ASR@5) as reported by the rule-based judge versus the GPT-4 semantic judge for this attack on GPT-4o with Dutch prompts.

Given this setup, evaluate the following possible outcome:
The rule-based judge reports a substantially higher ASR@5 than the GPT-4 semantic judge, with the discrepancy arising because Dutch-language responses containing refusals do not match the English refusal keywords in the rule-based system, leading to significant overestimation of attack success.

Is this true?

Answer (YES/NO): NO